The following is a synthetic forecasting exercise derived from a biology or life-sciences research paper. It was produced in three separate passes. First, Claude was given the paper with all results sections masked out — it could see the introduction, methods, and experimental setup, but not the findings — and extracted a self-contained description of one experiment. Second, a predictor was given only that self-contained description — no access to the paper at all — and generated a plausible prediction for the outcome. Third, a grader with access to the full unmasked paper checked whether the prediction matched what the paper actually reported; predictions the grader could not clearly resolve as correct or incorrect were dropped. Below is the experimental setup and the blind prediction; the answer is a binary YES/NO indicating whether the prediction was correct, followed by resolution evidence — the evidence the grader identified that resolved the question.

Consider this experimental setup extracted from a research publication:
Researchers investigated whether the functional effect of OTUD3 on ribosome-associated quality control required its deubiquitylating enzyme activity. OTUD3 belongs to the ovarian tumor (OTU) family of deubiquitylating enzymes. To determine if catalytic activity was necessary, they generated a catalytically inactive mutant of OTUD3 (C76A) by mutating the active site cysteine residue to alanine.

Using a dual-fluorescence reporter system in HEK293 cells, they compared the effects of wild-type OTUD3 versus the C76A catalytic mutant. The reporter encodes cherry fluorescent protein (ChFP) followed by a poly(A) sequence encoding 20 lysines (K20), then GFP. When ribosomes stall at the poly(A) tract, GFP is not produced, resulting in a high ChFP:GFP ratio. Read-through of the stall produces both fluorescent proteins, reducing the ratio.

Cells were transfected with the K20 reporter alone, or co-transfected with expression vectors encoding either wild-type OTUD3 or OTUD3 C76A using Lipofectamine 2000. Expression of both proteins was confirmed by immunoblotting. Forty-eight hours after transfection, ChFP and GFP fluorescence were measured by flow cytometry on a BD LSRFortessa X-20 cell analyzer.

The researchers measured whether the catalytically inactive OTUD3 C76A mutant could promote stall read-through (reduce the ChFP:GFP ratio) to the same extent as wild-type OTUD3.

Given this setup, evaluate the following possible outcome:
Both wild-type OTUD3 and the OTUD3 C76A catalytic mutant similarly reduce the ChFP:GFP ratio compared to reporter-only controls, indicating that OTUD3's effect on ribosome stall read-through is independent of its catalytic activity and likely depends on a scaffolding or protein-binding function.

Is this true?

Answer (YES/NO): NO